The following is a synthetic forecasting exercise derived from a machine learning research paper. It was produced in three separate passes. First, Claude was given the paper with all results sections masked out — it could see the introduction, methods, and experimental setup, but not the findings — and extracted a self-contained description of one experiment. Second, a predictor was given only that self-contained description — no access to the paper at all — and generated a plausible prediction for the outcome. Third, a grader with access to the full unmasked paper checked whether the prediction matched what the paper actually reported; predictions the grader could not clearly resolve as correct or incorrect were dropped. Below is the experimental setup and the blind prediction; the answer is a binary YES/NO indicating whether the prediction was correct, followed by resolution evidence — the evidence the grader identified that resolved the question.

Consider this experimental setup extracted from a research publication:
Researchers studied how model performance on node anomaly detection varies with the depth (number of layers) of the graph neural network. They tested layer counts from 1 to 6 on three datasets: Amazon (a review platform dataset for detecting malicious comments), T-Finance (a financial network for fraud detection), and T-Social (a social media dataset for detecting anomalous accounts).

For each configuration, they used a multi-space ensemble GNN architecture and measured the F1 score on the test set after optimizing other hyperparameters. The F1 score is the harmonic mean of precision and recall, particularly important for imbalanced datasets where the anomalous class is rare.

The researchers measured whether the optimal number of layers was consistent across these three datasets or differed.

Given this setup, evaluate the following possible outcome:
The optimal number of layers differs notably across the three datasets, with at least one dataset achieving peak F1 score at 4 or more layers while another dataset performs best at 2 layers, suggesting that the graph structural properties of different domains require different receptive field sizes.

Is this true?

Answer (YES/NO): NO